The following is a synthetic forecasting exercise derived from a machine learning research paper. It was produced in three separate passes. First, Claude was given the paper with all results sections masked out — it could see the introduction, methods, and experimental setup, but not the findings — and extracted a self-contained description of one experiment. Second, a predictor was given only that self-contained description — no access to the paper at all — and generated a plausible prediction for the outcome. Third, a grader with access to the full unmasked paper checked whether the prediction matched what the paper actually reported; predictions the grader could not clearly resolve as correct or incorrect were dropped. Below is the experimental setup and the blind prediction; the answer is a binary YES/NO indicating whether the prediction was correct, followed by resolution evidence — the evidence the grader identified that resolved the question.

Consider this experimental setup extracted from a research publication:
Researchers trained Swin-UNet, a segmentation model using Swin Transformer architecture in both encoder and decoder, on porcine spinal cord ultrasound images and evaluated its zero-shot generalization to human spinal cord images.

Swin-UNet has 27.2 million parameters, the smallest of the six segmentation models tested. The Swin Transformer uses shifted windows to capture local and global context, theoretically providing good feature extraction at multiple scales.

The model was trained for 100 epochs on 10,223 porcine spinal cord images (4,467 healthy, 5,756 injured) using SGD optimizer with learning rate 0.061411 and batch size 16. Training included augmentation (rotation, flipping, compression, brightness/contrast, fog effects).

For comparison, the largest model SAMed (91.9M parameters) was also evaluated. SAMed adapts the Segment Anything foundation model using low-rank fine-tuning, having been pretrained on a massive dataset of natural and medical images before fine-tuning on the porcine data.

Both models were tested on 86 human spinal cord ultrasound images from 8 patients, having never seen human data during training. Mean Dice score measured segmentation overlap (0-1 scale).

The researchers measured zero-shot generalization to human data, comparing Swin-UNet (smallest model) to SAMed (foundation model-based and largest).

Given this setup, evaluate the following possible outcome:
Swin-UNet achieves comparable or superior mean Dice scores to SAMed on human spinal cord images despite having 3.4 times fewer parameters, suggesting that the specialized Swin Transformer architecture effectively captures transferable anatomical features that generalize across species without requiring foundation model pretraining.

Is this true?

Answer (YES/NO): NO